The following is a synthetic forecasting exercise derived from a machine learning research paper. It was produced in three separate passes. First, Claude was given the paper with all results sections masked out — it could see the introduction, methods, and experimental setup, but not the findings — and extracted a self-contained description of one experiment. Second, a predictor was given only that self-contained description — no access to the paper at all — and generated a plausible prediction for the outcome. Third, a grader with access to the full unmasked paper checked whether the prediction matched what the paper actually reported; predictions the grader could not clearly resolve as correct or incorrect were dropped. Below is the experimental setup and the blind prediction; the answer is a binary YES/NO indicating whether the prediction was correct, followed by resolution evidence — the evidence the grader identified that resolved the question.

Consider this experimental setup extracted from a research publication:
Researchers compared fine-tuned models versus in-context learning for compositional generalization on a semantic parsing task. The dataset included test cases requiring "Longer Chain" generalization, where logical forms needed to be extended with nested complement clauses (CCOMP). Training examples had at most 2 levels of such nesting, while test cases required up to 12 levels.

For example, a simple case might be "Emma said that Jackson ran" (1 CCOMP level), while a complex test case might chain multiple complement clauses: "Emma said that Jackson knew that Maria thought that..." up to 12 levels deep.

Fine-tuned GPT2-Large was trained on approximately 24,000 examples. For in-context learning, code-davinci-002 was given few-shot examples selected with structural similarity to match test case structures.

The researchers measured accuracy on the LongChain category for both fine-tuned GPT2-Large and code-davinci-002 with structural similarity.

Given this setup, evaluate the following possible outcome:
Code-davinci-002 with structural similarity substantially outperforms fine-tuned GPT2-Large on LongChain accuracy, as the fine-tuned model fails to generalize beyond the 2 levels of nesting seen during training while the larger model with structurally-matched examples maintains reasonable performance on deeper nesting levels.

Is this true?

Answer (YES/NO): YES